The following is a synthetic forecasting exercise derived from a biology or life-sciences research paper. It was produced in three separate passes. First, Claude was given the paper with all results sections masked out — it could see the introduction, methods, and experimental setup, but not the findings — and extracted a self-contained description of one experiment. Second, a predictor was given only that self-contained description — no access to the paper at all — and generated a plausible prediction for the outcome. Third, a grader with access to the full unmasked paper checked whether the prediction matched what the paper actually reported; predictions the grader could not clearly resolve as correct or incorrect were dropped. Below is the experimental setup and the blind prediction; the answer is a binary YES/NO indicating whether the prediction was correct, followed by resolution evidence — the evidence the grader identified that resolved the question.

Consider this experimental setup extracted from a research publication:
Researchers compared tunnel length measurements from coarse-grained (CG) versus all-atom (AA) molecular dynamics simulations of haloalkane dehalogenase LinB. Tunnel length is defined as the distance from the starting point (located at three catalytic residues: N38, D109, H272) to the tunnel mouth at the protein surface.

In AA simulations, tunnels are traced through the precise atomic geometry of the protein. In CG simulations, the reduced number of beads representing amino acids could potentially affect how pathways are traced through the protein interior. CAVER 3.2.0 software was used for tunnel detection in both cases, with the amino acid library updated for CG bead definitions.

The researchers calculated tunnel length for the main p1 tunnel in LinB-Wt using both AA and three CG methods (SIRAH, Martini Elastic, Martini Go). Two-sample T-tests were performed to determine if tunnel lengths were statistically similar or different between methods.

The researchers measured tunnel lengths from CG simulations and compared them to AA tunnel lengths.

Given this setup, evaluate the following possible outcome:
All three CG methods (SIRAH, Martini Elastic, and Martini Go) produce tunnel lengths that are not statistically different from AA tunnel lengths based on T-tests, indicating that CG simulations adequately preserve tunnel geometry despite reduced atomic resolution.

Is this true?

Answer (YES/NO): YES